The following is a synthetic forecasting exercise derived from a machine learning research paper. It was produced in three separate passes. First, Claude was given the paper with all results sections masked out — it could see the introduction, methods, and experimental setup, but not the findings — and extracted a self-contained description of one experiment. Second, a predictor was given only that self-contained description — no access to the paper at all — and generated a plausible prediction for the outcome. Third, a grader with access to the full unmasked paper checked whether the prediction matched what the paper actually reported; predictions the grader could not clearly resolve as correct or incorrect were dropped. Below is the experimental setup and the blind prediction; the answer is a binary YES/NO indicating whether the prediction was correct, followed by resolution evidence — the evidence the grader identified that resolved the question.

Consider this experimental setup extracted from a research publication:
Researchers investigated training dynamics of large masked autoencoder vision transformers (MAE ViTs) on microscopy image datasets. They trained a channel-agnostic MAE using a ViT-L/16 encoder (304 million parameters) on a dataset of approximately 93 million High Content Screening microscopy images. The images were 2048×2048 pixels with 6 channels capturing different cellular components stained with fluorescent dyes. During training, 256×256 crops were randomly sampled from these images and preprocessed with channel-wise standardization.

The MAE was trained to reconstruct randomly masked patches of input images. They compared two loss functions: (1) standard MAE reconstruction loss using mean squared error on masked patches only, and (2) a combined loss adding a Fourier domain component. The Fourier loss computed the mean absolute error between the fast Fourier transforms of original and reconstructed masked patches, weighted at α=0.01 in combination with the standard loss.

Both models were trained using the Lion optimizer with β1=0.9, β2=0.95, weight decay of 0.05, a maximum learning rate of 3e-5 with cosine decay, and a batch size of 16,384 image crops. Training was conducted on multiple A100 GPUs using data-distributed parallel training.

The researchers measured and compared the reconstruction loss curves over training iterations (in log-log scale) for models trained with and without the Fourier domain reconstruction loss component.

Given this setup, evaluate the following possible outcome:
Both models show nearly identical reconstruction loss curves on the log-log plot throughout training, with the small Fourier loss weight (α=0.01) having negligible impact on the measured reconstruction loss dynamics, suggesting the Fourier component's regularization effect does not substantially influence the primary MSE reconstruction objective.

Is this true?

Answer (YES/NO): NO